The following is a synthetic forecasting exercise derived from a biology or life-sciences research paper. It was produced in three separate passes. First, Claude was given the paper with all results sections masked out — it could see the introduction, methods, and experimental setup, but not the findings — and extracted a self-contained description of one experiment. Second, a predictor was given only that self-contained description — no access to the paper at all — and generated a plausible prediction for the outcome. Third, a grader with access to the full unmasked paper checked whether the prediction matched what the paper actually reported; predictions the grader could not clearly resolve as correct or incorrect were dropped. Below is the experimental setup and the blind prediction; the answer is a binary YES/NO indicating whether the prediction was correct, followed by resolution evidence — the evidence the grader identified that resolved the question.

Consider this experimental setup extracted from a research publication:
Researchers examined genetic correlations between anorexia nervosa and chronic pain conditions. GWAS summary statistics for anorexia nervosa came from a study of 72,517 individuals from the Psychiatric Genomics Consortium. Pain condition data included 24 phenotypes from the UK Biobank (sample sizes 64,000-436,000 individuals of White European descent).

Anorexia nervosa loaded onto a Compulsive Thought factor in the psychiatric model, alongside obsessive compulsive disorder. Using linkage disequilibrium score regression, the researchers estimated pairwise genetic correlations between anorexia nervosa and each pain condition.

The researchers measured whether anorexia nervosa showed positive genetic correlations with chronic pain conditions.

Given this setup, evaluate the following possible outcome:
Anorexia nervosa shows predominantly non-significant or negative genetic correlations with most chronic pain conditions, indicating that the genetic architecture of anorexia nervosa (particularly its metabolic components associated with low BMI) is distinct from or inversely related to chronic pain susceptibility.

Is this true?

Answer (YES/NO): YES